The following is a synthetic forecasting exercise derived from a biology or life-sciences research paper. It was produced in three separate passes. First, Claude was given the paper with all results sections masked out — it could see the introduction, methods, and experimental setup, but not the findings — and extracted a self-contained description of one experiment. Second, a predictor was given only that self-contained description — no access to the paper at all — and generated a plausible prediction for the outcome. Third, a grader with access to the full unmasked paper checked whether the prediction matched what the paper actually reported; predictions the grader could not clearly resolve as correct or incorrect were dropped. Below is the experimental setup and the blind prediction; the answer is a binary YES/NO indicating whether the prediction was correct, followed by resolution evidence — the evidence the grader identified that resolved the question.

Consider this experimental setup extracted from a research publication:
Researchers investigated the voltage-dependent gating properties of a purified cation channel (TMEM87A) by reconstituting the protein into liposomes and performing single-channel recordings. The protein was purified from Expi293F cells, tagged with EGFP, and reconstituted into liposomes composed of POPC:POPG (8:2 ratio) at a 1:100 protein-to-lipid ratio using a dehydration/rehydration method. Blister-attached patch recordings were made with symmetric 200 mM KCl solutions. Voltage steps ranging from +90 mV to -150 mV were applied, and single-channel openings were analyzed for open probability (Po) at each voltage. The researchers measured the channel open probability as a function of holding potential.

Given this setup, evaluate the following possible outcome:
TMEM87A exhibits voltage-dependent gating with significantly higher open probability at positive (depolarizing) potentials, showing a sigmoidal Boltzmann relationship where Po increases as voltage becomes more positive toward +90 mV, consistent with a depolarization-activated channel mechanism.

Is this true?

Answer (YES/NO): NO